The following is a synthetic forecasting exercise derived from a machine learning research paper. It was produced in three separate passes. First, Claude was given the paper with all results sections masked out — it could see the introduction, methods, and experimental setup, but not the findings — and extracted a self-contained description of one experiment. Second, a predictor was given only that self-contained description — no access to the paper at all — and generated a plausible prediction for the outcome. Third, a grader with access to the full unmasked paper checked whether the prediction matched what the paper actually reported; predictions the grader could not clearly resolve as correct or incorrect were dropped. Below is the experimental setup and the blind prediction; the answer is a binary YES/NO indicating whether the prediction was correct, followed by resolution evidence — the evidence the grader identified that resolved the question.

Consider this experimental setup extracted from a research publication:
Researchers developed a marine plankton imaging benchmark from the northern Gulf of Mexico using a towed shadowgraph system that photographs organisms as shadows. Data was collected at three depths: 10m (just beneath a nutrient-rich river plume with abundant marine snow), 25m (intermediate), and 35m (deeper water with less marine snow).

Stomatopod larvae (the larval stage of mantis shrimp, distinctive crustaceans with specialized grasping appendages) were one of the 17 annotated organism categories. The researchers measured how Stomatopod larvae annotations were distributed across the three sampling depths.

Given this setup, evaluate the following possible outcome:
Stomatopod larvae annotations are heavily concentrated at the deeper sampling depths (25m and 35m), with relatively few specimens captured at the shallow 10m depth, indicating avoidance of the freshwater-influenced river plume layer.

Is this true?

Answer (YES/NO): NO